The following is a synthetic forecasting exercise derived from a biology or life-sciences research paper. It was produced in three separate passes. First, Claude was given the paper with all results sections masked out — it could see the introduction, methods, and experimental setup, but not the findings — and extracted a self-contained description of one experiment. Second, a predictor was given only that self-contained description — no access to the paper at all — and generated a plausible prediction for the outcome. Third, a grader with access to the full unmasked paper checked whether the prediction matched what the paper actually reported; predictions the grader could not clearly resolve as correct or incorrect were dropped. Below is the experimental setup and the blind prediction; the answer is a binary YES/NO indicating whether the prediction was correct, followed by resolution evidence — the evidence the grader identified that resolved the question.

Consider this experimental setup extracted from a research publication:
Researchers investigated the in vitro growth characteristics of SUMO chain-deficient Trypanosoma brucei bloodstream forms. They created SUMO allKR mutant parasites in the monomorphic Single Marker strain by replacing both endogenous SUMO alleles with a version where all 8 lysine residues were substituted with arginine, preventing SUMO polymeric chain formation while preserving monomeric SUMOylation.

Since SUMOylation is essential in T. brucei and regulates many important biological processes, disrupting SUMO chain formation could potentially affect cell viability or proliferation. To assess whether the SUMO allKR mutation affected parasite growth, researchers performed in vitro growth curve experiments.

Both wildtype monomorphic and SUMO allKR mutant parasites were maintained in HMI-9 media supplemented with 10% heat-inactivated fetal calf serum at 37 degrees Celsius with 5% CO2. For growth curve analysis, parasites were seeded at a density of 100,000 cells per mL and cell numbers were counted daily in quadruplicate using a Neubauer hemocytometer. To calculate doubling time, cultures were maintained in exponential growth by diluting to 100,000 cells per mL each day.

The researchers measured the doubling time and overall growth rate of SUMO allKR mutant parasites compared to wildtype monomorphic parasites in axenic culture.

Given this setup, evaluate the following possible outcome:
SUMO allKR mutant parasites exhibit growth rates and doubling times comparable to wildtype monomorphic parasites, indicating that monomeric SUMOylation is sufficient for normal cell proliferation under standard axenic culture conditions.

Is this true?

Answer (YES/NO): YES